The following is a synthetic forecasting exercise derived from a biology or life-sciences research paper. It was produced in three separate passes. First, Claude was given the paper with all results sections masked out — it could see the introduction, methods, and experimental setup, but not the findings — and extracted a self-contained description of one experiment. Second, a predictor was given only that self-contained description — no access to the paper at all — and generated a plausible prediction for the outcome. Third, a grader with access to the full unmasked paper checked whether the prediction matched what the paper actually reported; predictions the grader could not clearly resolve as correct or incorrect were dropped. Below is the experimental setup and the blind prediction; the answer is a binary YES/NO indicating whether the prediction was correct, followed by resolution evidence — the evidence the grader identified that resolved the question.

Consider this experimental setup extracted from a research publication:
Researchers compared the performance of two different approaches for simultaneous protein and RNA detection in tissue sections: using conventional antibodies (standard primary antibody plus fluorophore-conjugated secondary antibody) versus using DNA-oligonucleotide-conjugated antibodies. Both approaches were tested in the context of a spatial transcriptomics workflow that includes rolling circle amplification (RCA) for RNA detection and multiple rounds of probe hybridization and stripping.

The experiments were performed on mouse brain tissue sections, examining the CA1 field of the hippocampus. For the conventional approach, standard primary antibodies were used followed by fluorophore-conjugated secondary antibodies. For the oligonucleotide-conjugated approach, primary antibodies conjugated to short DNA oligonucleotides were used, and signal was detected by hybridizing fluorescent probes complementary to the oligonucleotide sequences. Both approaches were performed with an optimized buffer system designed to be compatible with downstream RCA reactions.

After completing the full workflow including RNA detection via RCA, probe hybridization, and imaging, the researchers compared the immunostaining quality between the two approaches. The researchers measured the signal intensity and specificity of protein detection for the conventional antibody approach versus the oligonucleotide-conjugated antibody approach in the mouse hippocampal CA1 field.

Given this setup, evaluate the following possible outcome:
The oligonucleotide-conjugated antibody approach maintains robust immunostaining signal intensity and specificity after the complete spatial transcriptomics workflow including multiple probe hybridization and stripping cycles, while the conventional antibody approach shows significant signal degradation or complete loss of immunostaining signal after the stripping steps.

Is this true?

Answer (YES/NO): NO